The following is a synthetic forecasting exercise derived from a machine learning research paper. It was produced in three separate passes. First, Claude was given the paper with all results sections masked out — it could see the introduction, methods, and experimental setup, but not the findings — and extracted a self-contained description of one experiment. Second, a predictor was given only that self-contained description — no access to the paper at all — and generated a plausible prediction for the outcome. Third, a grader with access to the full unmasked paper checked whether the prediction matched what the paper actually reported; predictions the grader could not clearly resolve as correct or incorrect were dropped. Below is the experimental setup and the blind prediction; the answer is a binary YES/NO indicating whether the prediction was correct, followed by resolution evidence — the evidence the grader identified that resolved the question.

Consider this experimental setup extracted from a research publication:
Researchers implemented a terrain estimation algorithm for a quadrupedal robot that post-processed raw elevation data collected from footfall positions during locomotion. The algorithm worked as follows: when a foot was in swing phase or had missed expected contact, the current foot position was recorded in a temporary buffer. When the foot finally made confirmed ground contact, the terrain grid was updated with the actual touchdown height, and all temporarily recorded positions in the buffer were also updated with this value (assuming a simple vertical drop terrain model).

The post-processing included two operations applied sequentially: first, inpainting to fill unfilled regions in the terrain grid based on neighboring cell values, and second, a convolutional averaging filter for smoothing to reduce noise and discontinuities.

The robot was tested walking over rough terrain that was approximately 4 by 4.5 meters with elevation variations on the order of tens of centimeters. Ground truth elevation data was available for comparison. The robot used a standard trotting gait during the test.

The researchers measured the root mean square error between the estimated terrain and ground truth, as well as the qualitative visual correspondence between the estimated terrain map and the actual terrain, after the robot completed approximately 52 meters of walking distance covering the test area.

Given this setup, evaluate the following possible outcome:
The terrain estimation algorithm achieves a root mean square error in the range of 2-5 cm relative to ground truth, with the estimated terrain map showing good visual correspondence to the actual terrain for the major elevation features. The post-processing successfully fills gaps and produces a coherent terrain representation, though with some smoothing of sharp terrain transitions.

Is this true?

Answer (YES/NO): YES